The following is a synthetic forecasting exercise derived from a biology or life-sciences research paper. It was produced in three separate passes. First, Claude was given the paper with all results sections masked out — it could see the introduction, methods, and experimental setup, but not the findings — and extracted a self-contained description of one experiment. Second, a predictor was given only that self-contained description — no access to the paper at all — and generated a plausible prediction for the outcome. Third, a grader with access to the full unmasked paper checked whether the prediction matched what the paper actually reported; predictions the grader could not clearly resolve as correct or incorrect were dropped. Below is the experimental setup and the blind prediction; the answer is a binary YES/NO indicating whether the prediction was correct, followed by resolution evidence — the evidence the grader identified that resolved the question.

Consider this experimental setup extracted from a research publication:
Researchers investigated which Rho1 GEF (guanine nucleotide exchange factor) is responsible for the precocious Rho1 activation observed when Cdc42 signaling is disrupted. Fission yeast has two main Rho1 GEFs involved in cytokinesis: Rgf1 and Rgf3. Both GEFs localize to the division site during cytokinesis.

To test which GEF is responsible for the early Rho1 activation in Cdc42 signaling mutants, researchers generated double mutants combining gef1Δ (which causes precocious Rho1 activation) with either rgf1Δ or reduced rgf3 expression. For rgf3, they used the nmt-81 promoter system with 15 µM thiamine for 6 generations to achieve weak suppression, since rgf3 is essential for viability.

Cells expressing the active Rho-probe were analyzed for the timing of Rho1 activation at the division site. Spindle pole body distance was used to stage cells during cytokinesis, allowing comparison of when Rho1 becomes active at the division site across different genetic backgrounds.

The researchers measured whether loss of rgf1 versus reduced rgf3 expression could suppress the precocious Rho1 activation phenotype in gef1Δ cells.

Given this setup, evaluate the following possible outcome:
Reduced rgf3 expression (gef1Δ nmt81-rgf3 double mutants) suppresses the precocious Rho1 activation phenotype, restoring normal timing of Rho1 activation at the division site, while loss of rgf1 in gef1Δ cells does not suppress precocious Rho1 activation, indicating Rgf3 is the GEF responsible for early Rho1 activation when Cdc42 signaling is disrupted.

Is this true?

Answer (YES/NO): NO